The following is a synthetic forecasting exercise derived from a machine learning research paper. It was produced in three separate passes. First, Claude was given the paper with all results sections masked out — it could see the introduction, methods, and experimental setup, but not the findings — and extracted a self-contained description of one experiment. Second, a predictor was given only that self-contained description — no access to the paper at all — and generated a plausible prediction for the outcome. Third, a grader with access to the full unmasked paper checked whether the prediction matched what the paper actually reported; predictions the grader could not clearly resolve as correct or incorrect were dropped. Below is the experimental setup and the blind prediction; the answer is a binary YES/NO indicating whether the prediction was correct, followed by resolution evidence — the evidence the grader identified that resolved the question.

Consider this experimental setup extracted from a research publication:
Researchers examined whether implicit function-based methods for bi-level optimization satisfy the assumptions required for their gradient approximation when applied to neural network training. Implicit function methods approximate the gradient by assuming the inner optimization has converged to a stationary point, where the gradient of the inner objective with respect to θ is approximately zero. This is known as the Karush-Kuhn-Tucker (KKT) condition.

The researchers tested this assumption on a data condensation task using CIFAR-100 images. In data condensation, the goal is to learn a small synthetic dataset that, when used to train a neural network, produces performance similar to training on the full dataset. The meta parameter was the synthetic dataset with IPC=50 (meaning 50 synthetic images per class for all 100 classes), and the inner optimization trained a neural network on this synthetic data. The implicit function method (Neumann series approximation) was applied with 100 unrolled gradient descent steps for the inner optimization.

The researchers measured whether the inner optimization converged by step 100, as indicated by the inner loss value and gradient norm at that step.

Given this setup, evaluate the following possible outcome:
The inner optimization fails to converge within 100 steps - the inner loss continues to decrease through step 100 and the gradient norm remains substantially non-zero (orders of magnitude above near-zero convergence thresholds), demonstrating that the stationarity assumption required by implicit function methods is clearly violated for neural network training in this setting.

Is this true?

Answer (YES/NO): YES